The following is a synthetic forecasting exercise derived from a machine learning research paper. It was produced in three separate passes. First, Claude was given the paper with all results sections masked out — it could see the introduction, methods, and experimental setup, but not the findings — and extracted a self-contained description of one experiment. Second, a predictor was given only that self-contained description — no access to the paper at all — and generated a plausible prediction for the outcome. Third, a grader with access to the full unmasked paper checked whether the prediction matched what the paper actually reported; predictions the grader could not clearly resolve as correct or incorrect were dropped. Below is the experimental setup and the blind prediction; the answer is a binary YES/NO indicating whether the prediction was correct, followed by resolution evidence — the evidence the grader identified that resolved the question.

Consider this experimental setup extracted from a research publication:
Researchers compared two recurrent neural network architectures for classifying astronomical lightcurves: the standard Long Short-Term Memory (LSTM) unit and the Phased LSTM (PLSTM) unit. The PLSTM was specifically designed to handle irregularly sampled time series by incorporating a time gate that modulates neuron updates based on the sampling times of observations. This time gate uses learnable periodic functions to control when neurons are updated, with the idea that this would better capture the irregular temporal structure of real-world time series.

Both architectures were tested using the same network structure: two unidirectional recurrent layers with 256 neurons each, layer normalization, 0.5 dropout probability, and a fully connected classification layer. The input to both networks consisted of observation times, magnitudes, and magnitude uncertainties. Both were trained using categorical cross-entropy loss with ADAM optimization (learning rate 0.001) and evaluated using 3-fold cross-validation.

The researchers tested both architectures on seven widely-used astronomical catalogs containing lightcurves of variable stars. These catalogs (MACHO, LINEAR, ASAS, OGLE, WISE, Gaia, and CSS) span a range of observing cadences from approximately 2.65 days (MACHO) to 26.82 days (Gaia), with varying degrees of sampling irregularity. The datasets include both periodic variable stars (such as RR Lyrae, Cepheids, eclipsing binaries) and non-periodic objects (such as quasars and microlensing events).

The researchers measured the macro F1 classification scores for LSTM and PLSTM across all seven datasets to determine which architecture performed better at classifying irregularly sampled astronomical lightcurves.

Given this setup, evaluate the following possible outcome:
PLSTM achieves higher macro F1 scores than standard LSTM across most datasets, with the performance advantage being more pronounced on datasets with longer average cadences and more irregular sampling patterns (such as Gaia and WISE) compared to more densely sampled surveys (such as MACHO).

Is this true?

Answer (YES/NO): NO